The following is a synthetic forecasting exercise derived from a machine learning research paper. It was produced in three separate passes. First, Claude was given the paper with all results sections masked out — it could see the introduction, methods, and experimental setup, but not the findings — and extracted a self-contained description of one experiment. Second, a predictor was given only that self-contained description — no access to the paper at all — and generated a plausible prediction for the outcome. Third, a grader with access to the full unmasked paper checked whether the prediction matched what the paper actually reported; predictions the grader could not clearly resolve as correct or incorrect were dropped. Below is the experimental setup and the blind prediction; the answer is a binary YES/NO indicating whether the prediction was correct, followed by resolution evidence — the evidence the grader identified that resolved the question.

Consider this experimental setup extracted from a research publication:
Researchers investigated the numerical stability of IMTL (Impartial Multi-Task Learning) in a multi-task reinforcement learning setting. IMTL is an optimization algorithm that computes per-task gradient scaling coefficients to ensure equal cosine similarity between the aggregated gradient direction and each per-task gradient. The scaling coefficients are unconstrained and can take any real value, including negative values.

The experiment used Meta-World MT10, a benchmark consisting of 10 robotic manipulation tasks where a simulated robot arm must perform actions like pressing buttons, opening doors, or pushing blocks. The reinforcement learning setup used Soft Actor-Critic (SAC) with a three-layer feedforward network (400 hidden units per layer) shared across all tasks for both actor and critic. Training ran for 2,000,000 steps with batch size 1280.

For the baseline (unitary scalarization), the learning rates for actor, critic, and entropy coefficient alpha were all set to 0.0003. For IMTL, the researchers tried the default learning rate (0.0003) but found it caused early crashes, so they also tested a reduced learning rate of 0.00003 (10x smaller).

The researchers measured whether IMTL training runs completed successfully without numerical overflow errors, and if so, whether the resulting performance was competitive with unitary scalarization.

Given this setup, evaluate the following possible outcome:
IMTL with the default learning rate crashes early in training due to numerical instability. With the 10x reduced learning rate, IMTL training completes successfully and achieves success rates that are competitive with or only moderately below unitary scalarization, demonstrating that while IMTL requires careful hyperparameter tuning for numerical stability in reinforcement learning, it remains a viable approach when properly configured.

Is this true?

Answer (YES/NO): NO